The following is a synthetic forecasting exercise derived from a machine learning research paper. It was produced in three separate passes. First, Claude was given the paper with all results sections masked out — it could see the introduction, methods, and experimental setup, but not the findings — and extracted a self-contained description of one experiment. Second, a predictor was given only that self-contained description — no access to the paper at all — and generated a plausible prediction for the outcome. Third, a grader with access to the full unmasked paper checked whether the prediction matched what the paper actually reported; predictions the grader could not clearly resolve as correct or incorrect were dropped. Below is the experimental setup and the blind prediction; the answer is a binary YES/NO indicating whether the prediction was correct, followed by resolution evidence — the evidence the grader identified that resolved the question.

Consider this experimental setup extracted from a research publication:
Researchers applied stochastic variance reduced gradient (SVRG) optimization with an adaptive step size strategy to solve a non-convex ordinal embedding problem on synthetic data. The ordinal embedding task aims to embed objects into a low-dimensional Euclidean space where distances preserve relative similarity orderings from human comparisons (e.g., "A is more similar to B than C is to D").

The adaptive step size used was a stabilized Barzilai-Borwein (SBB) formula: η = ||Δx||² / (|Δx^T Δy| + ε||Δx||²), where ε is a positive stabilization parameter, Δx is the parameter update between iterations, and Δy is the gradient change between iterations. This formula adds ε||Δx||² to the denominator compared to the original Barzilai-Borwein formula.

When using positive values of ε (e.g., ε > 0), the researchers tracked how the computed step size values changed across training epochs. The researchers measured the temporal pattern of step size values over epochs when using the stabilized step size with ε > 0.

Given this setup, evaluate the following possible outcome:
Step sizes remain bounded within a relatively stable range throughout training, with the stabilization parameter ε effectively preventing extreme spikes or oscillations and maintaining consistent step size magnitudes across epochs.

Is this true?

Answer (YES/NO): NO